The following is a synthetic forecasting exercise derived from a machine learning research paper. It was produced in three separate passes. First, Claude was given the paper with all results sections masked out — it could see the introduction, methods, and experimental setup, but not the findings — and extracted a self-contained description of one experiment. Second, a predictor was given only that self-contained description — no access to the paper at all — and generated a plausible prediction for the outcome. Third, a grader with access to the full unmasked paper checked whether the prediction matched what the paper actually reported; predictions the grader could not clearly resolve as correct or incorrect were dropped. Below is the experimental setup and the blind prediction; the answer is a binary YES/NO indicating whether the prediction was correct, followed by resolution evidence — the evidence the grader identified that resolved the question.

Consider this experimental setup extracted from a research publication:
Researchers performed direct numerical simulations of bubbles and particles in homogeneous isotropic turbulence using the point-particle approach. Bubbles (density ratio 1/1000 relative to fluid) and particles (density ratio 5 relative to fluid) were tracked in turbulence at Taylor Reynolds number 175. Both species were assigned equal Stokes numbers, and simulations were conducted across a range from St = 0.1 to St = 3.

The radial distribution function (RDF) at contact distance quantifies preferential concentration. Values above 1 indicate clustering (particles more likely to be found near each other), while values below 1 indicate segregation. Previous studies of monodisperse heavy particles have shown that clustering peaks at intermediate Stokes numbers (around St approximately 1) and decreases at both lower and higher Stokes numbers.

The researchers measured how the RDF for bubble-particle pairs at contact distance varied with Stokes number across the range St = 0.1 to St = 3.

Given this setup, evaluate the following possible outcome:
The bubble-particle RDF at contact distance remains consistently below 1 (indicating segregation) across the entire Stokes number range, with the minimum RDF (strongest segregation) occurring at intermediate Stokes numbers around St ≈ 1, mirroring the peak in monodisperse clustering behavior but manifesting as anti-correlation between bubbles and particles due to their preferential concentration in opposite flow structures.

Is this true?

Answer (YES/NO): YES